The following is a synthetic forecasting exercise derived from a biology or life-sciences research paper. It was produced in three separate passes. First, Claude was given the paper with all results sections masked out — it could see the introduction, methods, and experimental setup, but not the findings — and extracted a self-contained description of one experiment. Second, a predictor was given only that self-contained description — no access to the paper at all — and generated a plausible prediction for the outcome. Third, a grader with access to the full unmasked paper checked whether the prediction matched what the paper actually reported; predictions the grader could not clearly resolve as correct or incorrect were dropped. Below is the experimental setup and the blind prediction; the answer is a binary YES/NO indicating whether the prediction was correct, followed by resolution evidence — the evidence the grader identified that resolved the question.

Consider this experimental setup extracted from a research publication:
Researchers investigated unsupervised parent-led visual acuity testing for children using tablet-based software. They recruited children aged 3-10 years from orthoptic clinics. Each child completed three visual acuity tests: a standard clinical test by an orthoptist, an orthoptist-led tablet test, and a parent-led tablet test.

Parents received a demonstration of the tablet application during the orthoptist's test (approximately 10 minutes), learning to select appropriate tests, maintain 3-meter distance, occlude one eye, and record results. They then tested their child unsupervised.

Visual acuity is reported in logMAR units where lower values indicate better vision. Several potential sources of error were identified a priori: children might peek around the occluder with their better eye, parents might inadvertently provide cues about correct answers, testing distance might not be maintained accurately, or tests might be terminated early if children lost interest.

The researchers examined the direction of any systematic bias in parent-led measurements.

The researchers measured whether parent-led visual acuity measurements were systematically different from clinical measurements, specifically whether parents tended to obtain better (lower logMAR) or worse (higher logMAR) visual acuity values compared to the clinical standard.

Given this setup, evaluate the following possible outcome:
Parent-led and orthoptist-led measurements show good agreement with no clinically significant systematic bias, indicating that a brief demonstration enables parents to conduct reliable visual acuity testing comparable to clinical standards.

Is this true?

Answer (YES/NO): NO